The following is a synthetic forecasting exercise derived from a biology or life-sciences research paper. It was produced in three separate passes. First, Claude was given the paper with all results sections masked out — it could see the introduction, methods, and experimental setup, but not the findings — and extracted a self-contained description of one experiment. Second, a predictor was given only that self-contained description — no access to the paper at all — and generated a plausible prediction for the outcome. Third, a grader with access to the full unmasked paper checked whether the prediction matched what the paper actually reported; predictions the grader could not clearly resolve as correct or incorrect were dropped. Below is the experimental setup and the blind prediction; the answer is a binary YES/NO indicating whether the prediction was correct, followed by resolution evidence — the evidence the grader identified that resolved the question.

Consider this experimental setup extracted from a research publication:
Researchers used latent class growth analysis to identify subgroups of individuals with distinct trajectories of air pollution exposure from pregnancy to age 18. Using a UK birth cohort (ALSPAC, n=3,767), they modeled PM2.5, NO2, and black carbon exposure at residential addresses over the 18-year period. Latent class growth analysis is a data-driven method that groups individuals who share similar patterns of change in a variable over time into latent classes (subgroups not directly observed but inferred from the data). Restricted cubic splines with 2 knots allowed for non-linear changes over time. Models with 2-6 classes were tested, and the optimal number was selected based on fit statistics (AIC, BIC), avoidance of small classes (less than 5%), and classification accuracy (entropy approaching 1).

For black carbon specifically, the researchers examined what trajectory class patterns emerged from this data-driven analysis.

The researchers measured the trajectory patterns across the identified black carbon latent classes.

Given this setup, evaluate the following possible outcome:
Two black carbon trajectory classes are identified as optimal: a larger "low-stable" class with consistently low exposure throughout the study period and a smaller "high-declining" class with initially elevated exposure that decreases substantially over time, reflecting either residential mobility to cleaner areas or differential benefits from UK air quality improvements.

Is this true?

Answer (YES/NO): NO